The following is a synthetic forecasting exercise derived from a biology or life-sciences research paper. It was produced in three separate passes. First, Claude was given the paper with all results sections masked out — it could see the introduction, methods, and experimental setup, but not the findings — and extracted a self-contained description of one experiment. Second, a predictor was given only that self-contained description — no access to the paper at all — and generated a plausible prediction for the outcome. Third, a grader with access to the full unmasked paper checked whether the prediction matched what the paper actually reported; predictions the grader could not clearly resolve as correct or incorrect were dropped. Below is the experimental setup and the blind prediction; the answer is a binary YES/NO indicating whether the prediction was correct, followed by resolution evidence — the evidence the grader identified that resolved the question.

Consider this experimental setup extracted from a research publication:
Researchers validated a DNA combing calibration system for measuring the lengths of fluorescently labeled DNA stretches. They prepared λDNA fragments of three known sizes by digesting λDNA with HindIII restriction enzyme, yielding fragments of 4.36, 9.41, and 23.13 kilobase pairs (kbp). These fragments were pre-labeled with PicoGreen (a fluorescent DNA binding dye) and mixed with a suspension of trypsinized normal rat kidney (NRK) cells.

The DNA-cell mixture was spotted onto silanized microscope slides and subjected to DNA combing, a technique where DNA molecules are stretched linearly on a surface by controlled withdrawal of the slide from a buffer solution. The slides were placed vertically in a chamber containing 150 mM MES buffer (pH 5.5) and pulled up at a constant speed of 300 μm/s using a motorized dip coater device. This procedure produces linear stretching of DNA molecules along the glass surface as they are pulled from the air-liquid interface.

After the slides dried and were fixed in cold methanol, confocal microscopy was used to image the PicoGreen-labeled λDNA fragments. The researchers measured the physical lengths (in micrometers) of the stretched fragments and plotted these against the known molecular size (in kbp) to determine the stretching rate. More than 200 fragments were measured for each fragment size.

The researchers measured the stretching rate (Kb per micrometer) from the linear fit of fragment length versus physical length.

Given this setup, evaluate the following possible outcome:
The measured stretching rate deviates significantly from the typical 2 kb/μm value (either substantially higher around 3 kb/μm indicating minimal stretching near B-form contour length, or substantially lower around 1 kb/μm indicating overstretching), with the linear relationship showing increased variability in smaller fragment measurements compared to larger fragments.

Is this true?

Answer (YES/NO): NO